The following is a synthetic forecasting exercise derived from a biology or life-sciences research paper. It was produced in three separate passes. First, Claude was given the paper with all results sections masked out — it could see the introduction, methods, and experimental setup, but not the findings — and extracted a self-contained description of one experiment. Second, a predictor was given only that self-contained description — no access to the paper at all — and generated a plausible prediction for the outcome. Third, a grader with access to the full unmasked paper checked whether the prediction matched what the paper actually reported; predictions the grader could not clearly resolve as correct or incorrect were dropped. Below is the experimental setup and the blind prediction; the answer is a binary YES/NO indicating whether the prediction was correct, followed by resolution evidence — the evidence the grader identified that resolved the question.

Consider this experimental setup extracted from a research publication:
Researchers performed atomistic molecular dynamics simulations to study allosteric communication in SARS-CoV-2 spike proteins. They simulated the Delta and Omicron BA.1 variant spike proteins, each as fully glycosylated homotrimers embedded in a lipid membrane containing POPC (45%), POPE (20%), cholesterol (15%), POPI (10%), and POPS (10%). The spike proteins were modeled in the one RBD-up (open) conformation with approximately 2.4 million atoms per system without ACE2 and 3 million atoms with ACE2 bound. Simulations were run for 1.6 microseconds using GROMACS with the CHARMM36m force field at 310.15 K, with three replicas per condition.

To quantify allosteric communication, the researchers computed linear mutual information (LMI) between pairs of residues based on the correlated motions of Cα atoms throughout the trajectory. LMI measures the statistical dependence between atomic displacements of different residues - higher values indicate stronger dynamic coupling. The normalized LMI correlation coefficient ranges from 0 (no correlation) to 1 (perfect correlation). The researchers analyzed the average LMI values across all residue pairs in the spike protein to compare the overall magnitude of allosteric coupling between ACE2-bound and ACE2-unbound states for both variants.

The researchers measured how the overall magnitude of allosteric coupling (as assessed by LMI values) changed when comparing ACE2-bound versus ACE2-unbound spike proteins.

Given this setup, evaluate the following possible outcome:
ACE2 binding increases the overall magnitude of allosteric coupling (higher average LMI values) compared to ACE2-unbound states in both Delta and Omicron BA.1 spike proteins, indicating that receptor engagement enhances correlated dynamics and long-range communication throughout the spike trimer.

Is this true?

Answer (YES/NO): YES